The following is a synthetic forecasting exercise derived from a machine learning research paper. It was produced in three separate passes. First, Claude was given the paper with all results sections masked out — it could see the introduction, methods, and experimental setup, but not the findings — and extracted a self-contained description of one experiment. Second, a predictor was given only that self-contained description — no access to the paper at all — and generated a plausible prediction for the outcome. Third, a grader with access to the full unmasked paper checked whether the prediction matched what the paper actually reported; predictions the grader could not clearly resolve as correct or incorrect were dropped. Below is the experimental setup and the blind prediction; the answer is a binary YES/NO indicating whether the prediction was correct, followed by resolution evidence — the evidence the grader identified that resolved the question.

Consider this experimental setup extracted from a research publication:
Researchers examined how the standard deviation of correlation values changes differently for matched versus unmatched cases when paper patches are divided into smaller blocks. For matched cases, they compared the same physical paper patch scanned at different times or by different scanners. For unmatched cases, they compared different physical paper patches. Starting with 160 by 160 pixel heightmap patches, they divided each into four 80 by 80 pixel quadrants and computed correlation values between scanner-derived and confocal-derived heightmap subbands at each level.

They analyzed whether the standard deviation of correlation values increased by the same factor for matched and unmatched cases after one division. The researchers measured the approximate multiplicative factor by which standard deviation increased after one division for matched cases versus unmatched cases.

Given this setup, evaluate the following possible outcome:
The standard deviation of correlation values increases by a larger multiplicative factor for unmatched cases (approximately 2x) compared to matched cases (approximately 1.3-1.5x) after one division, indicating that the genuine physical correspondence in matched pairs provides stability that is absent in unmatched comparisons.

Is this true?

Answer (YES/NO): YES